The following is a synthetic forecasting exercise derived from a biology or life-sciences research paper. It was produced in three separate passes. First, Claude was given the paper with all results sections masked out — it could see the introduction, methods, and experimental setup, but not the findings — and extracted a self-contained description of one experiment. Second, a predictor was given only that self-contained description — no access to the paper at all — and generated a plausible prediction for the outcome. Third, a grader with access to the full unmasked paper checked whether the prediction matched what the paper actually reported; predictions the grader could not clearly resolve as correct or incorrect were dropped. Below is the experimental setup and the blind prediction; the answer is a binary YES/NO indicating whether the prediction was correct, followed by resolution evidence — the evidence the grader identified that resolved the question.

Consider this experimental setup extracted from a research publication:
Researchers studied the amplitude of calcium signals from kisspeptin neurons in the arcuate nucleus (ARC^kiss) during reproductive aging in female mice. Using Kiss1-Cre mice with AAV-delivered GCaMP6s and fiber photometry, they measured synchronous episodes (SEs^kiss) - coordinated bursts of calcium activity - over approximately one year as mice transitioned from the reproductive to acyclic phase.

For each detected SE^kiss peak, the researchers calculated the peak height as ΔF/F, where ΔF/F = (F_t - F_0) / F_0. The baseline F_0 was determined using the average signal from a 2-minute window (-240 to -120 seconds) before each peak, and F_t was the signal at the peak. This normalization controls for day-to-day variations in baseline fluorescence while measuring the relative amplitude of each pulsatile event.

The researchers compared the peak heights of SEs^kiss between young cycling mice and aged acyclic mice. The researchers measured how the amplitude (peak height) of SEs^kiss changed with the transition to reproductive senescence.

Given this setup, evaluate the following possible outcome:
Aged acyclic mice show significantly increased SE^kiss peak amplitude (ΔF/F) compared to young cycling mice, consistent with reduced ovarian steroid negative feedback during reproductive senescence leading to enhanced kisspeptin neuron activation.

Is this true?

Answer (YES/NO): NO